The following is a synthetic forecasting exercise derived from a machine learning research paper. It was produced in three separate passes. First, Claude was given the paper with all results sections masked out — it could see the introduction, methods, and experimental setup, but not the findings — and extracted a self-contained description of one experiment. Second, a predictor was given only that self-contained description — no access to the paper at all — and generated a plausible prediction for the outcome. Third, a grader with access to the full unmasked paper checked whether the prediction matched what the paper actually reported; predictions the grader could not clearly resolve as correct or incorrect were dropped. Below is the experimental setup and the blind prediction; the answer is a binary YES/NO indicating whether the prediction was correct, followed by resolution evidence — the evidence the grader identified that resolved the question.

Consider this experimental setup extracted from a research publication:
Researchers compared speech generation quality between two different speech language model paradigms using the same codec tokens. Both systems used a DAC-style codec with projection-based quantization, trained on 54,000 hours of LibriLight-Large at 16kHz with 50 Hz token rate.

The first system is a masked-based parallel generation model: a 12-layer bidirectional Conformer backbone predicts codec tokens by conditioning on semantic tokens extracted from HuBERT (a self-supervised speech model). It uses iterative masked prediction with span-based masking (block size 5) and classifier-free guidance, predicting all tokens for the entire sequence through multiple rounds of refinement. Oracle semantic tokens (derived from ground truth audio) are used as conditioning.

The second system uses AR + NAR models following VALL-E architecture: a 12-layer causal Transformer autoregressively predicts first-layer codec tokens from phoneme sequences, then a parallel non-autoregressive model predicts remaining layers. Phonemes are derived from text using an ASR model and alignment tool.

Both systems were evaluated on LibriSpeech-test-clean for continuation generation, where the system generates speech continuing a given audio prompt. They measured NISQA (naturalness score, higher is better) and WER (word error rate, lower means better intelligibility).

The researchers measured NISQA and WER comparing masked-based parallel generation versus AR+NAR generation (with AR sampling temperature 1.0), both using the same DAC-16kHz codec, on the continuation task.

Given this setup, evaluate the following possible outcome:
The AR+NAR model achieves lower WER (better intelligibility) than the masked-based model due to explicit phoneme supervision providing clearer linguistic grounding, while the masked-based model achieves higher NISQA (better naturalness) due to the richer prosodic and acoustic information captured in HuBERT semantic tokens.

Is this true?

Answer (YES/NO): NO